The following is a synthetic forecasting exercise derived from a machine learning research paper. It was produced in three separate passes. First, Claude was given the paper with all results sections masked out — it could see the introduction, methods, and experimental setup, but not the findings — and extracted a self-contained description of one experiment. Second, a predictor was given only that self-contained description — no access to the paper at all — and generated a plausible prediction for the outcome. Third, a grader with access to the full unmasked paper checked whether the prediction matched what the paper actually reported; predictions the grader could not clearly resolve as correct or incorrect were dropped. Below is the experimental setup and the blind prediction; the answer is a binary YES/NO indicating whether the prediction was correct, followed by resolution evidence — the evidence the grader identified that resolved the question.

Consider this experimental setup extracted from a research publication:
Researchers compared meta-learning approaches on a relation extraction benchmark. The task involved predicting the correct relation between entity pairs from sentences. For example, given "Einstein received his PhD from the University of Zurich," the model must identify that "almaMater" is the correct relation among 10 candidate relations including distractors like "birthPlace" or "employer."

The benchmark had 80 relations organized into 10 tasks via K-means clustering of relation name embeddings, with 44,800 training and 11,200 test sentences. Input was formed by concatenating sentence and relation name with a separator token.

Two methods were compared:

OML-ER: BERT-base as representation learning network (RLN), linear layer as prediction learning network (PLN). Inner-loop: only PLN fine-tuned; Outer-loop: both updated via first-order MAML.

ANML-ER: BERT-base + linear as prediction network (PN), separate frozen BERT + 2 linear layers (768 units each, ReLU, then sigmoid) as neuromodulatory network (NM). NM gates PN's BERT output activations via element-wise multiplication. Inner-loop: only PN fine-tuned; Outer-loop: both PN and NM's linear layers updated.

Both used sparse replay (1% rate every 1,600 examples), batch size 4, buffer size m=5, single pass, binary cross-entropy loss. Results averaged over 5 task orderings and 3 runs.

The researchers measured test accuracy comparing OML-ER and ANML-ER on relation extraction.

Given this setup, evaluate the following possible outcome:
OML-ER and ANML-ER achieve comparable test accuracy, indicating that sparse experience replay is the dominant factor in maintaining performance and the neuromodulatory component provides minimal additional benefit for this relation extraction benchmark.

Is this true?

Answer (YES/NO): YES